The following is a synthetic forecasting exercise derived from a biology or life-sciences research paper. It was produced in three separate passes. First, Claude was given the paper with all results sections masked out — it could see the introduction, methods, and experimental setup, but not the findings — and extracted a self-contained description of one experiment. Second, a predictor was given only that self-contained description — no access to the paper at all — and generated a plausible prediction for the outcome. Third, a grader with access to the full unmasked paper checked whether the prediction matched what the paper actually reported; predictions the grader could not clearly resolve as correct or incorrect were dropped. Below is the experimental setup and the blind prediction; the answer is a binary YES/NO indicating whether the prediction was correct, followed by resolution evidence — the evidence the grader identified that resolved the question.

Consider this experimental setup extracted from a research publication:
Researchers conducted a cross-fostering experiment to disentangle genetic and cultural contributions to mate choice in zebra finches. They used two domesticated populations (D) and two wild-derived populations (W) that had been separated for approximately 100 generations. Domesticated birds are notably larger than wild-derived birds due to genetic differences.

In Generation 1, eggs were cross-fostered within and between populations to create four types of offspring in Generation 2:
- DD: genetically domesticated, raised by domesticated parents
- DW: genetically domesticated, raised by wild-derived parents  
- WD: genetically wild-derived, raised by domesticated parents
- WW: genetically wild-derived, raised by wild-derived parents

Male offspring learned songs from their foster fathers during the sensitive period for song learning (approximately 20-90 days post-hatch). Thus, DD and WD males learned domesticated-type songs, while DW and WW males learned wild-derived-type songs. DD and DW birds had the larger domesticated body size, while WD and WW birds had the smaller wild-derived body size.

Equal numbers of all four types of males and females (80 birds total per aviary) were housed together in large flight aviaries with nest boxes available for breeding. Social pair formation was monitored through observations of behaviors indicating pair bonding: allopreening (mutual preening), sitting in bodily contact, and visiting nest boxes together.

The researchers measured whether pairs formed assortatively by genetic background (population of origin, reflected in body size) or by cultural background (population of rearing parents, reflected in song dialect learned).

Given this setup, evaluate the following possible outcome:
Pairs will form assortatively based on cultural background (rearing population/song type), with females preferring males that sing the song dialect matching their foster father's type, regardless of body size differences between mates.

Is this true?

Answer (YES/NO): YES